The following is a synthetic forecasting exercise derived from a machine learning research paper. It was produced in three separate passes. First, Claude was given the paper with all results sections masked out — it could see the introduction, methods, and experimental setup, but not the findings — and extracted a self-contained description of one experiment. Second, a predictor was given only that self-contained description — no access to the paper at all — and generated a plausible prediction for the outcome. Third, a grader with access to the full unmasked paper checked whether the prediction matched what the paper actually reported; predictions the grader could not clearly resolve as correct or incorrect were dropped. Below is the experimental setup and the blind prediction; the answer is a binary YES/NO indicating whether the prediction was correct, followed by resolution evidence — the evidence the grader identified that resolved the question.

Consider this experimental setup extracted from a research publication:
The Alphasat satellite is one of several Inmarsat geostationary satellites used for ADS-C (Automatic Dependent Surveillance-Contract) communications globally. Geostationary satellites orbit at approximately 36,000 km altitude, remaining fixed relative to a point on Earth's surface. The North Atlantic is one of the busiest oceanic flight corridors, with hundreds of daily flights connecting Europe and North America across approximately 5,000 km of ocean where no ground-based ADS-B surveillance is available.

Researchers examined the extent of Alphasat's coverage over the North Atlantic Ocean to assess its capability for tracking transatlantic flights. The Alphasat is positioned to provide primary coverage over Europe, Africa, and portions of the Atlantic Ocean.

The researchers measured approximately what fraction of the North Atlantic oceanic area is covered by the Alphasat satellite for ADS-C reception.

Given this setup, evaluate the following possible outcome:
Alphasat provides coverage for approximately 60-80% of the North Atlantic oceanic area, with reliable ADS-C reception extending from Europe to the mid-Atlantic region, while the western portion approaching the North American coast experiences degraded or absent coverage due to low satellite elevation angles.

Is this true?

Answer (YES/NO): NO